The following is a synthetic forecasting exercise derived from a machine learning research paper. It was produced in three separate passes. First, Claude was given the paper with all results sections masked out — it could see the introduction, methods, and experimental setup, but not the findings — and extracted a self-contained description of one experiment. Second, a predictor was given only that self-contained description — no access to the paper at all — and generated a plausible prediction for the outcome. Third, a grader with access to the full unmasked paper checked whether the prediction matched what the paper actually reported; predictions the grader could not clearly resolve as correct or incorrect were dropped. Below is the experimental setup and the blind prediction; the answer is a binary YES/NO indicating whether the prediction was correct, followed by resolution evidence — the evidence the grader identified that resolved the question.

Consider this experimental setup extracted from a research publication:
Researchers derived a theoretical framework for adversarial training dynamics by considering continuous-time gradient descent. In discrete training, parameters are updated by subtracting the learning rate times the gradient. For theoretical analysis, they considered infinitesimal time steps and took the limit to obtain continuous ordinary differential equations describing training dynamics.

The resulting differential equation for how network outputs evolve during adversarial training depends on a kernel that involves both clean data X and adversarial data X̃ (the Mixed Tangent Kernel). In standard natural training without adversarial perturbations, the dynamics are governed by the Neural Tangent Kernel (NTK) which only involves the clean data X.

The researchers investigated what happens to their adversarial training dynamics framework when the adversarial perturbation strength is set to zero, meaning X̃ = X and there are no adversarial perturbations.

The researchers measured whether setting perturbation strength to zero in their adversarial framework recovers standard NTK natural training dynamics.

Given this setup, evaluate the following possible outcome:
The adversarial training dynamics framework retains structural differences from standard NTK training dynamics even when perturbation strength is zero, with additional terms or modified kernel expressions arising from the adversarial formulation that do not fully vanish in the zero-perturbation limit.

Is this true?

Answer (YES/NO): NO